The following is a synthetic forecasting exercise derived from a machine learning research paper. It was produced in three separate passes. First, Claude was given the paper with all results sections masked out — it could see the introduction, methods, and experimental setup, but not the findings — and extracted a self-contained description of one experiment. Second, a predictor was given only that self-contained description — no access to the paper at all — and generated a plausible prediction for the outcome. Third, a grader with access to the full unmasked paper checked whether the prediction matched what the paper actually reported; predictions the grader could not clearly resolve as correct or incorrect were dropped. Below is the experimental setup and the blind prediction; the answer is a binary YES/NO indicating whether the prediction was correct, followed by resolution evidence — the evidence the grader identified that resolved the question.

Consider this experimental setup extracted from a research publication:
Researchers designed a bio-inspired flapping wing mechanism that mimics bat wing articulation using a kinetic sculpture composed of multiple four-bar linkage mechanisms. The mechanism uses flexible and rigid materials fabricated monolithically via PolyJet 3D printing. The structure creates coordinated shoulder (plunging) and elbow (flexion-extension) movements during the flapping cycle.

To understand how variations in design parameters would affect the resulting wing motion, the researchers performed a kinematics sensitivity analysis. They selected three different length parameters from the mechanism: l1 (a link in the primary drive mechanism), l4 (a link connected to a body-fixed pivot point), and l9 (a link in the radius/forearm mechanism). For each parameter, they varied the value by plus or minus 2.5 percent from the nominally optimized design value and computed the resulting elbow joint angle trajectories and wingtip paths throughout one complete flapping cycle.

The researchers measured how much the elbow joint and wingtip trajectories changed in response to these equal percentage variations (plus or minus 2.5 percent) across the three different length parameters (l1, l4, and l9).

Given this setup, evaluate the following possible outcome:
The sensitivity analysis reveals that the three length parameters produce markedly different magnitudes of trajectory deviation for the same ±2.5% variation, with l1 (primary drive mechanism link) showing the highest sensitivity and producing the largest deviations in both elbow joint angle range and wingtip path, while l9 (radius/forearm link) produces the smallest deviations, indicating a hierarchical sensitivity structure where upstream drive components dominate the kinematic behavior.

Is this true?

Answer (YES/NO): NO